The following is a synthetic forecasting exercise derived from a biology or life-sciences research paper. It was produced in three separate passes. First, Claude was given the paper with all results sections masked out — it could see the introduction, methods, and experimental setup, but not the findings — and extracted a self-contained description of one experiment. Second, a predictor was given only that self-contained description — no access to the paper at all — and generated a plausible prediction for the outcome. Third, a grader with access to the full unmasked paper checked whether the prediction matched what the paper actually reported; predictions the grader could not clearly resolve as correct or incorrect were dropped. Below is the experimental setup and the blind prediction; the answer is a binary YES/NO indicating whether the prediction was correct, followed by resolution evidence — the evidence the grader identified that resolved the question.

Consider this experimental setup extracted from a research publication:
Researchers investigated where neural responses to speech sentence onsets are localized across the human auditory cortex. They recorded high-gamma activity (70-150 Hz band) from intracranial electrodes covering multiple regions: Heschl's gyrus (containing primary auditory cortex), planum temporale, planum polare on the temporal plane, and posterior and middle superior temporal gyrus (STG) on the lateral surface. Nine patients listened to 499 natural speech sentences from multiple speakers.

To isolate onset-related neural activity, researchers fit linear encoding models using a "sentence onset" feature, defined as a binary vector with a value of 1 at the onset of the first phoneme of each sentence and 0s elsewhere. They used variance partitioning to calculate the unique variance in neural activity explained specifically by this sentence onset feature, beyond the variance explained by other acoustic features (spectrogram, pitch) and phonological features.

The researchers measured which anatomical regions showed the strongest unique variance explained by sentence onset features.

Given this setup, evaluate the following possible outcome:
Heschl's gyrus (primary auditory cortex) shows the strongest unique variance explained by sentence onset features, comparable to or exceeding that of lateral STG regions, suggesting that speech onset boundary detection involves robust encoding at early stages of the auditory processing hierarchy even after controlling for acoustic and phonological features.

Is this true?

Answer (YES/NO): NO